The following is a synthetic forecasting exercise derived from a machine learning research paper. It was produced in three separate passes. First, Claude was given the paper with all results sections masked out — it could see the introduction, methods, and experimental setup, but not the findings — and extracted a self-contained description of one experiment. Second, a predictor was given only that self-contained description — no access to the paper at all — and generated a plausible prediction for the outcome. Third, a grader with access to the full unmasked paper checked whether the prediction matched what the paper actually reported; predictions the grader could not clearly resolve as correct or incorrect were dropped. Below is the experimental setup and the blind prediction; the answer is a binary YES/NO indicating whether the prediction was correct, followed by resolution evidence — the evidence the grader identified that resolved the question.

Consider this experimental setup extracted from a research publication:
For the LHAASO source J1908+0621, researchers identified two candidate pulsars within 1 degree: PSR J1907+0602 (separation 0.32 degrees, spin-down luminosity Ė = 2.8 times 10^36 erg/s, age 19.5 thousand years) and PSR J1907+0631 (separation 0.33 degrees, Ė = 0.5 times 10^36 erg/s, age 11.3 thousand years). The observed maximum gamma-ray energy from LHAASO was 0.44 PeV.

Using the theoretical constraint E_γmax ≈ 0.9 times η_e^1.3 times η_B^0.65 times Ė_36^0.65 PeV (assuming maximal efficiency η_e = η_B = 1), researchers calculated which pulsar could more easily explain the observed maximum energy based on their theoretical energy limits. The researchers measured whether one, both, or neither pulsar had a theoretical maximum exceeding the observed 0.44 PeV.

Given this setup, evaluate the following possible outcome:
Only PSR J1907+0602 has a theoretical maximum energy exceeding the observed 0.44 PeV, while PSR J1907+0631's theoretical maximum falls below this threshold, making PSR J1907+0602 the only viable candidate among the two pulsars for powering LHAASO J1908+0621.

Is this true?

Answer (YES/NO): NO